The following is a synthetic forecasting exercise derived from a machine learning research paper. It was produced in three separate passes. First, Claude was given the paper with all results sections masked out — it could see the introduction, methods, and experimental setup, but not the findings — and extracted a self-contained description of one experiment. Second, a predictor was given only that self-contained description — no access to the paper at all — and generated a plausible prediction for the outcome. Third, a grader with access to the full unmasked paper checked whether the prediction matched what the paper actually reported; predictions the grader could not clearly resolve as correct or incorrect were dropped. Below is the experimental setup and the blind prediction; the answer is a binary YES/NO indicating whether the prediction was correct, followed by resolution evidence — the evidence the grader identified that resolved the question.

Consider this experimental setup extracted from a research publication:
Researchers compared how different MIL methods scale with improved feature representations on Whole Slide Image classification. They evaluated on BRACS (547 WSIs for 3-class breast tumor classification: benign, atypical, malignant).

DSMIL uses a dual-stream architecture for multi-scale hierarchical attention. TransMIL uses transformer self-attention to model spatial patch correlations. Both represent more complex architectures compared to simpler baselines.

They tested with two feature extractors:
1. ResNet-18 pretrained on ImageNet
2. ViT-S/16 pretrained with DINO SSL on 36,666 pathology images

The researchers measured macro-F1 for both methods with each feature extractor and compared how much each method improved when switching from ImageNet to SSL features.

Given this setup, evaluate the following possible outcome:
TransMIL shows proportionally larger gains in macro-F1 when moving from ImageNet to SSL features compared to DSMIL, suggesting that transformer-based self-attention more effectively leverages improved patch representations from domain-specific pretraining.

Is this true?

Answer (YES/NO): YES